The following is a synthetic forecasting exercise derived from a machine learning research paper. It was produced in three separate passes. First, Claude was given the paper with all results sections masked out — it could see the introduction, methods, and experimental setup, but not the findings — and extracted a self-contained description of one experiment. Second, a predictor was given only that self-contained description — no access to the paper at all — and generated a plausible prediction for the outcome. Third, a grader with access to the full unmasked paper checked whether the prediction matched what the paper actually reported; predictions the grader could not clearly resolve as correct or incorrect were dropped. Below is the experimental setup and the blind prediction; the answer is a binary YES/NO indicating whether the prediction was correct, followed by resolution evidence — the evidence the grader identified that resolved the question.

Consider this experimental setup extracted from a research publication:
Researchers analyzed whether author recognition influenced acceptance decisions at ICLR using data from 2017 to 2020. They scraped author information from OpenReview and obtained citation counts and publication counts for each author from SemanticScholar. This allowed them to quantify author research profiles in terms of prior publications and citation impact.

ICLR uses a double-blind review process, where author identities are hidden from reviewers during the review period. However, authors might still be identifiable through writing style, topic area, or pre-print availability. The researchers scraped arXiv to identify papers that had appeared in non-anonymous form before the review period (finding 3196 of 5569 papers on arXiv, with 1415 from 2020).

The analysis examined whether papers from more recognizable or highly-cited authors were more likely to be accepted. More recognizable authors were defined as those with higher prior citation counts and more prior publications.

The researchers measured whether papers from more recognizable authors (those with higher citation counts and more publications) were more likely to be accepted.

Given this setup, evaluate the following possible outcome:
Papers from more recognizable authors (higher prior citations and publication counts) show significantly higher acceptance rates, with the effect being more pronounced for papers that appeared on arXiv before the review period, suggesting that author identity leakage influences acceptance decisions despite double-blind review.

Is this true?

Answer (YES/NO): NO